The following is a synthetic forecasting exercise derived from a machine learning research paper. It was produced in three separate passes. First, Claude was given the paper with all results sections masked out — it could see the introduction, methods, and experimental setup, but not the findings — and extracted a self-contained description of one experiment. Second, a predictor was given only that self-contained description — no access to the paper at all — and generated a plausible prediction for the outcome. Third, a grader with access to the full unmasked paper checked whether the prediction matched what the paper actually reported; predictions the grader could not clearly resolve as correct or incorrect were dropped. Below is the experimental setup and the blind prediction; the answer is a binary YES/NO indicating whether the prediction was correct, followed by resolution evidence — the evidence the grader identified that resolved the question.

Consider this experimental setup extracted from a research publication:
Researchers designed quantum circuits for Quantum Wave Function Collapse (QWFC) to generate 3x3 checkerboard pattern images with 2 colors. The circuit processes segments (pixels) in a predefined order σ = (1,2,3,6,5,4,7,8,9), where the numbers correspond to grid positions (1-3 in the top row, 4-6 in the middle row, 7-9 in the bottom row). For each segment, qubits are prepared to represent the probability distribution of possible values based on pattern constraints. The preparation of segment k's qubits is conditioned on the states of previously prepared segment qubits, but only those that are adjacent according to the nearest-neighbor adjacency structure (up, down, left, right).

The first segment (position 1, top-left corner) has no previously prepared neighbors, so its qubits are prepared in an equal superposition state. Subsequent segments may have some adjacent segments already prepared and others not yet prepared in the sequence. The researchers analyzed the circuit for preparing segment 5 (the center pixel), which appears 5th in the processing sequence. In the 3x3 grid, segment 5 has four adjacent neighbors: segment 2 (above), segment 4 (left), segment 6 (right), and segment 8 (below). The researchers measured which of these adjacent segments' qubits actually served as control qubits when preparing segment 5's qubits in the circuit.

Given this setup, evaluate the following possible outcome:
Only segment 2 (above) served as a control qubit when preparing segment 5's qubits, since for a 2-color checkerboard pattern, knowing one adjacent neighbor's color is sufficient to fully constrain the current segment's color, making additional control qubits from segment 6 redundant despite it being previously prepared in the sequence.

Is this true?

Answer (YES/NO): NO